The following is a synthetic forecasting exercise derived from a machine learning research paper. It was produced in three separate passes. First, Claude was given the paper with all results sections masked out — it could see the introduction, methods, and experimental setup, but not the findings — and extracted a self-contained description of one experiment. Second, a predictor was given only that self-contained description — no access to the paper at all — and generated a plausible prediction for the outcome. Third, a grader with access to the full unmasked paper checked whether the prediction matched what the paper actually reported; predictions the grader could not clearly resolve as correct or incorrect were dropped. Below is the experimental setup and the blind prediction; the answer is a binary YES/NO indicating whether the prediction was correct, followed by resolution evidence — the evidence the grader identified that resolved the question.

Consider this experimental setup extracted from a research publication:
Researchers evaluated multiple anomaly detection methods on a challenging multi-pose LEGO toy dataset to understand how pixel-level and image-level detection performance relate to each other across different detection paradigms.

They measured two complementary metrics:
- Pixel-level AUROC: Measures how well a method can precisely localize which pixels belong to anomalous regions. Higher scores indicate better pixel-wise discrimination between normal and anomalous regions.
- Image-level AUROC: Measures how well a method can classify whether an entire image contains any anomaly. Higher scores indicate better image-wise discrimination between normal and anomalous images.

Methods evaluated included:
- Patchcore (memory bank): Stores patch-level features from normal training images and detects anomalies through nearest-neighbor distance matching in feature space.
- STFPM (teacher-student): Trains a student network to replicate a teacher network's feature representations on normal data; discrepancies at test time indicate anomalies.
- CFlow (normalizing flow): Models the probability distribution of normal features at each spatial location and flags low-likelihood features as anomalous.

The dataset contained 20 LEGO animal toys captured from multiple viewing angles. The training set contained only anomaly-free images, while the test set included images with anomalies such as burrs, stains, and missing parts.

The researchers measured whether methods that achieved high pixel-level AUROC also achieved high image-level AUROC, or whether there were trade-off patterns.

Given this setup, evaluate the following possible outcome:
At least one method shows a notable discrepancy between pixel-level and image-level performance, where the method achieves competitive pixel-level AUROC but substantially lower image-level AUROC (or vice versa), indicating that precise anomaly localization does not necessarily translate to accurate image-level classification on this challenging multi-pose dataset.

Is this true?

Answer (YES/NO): YES